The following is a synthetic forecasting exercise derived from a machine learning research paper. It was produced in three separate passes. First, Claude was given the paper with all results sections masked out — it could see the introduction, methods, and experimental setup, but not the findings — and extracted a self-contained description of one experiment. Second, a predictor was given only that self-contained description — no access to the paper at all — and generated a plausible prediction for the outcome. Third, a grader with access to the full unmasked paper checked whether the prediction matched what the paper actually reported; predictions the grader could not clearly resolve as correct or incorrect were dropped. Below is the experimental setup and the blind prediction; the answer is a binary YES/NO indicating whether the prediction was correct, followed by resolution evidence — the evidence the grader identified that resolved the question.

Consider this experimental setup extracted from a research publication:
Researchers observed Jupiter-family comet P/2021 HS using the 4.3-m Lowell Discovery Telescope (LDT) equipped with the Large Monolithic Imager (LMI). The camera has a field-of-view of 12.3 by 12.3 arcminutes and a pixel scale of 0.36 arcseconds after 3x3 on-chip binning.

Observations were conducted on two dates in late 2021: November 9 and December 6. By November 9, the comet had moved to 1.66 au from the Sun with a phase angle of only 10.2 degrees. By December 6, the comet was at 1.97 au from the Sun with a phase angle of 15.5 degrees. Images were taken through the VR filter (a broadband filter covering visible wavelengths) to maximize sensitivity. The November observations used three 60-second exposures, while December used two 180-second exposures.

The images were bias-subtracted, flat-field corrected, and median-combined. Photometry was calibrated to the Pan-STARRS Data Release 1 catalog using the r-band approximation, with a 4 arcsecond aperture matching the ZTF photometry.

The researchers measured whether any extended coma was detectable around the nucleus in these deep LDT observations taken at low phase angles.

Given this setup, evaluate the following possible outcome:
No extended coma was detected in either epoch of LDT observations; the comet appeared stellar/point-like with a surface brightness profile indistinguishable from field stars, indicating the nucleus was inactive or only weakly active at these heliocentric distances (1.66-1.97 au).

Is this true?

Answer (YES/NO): YES